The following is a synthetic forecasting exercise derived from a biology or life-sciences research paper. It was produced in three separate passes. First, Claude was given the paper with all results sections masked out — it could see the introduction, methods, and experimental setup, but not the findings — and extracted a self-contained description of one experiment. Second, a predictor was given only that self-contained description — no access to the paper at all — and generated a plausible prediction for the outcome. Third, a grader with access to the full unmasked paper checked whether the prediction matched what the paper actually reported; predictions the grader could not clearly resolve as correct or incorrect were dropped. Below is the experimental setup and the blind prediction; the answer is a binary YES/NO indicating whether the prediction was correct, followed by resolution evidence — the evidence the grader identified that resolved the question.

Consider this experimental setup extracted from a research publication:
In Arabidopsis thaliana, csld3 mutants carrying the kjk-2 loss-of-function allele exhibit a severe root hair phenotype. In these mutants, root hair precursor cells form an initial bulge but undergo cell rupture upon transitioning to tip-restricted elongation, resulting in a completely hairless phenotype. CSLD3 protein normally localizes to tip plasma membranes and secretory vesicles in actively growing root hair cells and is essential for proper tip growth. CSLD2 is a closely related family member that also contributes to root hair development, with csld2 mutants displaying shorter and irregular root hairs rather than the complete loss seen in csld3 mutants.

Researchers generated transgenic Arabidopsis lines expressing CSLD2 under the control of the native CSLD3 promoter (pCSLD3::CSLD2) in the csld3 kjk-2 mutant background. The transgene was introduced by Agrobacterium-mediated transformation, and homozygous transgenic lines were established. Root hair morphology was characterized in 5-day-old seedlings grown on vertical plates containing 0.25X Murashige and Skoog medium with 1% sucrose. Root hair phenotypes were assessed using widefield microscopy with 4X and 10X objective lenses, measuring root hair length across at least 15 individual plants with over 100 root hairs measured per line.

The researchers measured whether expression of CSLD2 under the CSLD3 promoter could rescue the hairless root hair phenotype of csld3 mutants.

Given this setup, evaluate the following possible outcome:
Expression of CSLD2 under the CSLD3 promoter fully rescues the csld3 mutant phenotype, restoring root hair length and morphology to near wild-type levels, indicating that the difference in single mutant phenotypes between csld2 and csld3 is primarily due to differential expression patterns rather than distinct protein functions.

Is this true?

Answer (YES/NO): YES